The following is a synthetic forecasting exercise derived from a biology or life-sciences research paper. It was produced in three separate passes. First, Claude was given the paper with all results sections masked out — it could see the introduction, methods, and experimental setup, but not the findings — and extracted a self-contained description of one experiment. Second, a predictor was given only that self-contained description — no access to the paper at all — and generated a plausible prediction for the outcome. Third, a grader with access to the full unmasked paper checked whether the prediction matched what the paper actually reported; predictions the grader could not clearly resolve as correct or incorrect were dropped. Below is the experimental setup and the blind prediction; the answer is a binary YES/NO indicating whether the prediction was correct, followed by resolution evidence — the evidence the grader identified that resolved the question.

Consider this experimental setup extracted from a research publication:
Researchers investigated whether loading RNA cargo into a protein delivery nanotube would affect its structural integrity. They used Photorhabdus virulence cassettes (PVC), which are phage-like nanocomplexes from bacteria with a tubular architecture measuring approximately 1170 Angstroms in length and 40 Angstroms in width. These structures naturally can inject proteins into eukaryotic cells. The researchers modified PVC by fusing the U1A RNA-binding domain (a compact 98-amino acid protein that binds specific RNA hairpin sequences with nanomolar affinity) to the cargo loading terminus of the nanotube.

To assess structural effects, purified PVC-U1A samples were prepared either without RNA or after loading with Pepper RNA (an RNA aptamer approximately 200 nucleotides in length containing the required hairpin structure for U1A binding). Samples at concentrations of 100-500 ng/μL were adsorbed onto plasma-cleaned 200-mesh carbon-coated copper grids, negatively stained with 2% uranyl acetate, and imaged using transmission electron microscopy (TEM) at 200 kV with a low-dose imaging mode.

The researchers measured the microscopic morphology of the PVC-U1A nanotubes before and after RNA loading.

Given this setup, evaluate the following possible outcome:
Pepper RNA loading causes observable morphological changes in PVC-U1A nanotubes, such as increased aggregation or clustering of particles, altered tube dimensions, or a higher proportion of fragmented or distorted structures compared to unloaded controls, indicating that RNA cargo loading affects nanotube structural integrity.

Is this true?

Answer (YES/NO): NO